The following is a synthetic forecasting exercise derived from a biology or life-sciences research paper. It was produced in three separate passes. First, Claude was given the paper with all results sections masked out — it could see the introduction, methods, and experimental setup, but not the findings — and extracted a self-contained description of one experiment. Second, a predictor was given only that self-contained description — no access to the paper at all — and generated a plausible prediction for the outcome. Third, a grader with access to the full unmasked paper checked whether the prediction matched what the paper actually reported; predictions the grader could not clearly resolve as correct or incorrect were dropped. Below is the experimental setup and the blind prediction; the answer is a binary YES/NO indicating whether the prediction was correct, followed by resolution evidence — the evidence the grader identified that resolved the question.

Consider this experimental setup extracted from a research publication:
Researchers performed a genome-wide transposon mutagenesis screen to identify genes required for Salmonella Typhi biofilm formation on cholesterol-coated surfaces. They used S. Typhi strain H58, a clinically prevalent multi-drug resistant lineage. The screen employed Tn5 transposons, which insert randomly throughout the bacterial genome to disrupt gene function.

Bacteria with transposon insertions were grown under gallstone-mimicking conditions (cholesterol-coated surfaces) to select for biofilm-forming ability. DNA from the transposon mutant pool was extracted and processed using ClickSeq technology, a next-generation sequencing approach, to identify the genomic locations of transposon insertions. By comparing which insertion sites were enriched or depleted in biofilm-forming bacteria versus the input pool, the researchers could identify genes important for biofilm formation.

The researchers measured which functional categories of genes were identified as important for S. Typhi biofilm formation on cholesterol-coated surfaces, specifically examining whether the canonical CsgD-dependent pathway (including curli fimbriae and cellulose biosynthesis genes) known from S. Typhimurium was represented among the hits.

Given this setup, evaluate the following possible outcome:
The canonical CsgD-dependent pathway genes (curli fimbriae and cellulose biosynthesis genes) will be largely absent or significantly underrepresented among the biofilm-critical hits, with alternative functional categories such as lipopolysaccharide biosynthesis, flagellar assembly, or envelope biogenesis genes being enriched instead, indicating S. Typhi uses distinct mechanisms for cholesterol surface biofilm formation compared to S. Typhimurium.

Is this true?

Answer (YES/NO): YES